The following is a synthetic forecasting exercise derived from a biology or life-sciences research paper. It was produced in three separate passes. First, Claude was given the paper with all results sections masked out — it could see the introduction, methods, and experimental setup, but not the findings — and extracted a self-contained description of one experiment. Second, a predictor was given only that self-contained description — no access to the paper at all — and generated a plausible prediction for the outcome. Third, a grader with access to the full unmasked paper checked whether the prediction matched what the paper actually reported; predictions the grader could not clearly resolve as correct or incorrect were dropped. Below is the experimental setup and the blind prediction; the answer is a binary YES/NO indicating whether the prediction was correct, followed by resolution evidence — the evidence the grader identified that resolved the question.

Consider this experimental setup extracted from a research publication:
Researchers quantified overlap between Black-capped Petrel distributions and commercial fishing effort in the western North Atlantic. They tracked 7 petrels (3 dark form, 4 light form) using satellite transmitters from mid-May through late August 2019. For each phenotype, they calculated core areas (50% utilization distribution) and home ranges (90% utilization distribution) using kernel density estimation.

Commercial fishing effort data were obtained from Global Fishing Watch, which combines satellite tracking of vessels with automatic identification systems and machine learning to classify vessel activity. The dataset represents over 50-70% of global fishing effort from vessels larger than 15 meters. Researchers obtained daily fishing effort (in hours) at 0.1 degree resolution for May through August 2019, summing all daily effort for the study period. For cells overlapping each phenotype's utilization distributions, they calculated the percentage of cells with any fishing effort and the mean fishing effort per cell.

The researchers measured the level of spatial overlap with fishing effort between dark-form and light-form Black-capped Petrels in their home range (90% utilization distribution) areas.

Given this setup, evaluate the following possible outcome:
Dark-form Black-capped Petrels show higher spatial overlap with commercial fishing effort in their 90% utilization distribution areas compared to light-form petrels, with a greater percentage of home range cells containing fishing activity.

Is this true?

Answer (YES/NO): NO